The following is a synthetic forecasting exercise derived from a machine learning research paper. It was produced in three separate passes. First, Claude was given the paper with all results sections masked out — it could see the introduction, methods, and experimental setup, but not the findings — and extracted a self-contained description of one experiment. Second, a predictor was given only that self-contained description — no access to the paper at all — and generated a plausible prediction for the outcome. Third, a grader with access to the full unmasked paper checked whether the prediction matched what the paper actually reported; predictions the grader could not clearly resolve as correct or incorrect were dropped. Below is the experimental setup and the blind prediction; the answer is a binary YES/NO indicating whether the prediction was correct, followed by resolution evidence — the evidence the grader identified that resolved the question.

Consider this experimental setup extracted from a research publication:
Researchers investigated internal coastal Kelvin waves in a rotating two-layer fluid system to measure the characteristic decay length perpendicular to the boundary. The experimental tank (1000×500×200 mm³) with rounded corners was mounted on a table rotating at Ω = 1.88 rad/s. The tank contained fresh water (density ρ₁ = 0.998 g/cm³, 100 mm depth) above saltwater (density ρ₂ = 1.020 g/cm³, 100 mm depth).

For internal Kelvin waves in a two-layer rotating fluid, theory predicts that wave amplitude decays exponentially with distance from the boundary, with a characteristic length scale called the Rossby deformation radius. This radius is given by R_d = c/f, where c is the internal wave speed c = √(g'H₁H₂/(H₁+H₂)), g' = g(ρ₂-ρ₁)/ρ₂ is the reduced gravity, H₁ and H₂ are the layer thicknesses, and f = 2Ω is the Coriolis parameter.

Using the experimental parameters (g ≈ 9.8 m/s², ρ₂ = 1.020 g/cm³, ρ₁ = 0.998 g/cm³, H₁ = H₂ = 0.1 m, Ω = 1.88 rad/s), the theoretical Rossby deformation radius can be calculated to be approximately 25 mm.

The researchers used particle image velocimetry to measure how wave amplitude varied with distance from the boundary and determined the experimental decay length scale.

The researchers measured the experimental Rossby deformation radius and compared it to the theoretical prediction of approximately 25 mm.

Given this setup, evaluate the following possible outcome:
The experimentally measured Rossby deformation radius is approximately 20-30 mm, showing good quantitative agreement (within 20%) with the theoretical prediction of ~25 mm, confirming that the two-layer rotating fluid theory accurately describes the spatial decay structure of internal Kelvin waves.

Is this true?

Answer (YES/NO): NO